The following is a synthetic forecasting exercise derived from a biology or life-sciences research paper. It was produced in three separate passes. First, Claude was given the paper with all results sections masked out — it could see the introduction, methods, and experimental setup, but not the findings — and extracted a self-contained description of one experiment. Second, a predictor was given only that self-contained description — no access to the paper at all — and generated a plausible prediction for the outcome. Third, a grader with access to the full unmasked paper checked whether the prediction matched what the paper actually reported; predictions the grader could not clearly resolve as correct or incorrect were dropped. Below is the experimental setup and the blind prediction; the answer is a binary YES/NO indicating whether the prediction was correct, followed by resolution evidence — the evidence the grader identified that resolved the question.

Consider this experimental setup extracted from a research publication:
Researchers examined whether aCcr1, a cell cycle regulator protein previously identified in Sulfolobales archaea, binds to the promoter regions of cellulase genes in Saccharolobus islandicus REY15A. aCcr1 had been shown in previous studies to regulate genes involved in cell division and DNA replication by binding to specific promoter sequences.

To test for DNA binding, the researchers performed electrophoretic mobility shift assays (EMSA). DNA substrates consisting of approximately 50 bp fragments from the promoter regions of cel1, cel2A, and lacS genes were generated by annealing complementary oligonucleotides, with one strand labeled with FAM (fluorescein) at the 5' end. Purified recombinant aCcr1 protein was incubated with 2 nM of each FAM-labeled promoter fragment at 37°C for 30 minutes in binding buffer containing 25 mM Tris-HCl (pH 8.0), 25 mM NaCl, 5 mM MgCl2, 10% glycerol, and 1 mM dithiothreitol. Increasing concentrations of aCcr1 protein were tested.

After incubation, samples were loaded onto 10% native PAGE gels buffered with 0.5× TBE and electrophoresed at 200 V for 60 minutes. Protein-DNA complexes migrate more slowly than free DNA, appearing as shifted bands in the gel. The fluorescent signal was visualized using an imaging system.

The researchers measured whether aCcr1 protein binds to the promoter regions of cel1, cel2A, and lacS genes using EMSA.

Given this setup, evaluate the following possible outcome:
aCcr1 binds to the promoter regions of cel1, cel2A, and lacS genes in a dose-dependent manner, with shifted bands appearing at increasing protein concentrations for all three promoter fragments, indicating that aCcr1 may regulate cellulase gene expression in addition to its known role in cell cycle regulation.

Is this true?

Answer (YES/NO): NO